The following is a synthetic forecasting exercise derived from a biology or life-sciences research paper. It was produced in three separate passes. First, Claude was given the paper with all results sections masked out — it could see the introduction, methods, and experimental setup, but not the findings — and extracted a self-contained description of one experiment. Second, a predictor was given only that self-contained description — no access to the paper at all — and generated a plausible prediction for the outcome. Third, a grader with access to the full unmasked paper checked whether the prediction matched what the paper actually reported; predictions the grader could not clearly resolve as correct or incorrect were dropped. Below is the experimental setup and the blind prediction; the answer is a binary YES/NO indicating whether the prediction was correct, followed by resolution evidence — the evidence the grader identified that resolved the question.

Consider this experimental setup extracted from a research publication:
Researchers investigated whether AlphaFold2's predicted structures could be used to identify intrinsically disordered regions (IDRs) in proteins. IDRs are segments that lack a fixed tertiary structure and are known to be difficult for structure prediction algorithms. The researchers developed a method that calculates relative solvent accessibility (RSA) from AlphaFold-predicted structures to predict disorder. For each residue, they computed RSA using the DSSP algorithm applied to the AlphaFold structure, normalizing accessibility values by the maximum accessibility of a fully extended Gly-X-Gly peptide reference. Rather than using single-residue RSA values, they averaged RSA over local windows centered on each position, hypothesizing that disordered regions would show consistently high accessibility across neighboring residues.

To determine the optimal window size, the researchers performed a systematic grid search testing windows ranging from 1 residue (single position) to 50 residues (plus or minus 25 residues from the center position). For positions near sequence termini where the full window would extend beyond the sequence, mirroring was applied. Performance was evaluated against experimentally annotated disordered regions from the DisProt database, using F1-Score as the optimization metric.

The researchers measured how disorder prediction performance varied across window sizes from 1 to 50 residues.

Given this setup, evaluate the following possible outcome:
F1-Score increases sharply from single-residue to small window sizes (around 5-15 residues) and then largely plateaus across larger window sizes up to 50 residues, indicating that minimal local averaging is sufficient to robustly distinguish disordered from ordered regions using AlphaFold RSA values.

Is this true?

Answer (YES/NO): NO